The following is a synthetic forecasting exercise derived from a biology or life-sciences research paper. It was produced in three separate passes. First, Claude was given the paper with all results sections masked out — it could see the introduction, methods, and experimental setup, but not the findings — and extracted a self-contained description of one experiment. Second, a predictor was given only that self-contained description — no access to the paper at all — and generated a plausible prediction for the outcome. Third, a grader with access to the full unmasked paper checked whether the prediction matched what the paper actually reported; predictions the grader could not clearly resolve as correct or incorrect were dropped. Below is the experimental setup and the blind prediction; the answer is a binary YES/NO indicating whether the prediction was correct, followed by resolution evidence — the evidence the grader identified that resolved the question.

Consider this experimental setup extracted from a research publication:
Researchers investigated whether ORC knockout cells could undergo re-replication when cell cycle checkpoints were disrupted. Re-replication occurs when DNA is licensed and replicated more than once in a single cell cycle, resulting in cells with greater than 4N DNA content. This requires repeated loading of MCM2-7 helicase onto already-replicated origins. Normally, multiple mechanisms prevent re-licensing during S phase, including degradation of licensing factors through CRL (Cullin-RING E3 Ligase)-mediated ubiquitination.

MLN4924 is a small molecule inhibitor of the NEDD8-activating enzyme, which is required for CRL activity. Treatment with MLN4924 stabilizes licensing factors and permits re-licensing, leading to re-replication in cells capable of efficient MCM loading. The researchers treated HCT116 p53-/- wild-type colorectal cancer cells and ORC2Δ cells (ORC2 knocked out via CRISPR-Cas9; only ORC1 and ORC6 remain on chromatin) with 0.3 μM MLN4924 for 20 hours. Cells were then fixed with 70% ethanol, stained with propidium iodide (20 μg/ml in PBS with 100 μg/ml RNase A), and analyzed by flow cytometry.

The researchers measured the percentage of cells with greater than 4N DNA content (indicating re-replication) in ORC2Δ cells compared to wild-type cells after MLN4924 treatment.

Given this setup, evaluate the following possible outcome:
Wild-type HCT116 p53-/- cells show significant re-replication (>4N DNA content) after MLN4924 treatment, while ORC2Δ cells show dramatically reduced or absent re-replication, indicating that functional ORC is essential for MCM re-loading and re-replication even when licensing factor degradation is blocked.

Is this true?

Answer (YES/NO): NO